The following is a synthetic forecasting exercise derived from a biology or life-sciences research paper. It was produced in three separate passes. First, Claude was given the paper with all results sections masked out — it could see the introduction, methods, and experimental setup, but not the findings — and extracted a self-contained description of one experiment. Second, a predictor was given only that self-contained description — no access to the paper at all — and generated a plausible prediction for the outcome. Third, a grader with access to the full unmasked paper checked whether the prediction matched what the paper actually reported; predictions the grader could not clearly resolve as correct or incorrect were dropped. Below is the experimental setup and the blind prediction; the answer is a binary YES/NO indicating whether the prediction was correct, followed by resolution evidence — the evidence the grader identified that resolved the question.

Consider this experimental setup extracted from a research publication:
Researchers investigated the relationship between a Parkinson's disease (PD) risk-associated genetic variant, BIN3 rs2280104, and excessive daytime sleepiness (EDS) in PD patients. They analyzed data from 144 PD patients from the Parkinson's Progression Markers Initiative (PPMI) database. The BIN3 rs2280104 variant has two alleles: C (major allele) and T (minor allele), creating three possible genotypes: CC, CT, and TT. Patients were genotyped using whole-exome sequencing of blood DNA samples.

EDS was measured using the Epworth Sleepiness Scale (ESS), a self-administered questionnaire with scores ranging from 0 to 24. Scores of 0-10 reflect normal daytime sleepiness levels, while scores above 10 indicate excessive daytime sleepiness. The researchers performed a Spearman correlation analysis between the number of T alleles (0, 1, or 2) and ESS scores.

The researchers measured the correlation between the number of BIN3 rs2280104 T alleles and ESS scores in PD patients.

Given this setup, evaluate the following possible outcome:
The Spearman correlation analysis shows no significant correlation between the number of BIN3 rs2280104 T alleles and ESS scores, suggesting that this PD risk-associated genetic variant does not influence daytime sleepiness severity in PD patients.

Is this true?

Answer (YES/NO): NO